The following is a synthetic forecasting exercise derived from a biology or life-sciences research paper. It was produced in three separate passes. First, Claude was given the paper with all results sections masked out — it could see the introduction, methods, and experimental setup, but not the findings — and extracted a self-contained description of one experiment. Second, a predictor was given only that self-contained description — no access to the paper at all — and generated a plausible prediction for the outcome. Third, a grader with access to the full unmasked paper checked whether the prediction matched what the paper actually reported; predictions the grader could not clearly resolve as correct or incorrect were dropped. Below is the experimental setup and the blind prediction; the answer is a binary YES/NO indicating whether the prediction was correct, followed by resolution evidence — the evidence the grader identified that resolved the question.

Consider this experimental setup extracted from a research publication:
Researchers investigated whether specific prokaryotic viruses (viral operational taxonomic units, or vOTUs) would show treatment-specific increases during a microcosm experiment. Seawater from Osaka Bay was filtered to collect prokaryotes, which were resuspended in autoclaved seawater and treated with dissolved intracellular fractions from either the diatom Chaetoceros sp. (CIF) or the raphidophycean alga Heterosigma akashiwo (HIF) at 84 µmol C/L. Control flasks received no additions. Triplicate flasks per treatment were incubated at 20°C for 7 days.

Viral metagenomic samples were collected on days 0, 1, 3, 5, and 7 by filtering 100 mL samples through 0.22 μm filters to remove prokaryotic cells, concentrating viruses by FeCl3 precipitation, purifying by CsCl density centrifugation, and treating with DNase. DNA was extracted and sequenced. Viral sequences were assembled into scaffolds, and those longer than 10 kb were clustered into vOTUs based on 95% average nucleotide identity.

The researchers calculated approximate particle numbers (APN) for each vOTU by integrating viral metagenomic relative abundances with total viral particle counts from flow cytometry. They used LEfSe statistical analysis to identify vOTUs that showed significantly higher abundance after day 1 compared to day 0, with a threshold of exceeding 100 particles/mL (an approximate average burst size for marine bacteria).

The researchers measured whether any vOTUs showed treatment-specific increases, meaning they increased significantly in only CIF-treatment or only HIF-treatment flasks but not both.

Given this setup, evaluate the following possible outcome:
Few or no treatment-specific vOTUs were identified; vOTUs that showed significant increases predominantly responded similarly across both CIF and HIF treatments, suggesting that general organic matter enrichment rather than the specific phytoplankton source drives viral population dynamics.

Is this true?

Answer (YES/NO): NO